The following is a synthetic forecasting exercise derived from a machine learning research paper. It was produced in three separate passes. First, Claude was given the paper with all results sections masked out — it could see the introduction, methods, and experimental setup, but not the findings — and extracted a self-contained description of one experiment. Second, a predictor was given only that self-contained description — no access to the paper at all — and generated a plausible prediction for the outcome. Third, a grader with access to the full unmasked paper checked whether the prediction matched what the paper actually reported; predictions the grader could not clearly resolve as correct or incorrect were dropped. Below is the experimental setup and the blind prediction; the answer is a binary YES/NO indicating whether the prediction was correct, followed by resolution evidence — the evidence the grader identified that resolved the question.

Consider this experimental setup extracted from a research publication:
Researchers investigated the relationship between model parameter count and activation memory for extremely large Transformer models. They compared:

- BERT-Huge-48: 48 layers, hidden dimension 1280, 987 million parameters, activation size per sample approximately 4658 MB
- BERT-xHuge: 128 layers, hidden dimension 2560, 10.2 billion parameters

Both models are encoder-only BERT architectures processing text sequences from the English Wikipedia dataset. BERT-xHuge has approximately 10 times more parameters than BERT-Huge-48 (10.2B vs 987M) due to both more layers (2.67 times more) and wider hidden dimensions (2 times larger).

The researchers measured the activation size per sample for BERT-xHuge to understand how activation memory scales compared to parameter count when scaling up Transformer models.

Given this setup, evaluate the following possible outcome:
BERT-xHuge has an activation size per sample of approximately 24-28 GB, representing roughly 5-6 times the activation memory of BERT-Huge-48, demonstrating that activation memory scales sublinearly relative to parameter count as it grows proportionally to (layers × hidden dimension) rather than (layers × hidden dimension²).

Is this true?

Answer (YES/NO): YES